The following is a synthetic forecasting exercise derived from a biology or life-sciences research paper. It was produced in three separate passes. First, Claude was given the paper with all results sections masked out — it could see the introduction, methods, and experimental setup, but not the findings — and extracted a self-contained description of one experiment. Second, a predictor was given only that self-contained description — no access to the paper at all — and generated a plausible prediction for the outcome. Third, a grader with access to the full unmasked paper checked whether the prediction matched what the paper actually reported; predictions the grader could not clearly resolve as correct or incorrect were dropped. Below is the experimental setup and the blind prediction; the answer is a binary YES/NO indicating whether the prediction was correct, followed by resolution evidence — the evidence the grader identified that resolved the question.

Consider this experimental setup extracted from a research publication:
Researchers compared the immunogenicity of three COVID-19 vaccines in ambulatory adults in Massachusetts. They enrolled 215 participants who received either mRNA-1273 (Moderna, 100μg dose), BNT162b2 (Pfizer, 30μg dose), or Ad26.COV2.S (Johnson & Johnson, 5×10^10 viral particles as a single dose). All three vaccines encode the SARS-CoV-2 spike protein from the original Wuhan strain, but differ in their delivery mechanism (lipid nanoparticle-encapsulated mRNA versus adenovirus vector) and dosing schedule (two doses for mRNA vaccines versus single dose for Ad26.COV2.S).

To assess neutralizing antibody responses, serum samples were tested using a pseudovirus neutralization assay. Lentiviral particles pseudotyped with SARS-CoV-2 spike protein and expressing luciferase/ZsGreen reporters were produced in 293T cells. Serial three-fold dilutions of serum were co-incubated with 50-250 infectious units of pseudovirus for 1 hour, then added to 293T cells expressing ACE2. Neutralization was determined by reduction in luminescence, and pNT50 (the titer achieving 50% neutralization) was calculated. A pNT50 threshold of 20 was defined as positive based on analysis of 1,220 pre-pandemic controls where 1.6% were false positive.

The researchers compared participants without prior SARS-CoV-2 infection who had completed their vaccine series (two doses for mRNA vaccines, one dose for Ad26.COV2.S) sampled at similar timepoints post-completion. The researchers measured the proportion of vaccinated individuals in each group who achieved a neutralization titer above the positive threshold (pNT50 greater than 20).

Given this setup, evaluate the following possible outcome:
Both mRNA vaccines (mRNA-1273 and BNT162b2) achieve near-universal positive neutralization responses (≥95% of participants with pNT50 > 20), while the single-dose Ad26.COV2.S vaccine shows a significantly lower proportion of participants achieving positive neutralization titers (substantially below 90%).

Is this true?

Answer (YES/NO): YES